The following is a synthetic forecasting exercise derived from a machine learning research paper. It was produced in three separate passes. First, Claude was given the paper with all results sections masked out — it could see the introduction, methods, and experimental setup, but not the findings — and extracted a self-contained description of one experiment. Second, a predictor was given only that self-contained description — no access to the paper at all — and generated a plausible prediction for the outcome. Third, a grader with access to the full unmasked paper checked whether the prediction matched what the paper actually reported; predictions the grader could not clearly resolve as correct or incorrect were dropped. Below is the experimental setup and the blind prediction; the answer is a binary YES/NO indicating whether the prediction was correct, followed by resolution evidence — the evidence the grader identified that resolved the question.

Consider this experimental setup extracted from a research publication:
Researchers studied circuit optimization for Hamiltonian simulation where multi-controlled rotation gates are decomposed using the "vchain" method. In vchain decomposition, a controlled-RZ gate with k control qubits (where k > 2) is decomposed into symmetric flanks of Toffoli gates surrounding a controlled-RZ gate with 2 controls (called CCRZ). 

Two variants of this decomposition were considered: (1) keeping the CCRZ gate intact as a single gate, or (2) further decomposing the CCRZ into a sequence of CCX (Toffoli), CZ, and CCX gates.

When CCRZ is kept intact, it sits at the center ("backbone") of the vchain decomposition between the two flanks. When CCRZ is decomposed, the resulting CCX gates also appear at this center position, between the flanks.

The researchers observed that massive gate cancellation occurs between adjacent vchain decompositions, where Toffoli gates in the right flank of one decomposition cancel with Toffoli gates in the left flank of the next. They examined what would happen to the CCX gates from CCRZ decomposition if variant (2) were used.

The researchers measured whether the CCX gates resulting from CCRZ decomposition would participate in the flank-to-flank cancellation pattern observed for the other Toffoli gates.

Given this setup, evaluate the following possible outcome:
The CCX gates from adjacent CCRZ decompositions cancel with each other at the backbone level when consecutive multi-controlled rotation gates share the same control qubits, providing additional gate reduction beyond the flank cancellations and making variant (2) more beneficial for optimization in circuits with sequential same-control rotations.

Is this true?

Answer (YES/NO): NO